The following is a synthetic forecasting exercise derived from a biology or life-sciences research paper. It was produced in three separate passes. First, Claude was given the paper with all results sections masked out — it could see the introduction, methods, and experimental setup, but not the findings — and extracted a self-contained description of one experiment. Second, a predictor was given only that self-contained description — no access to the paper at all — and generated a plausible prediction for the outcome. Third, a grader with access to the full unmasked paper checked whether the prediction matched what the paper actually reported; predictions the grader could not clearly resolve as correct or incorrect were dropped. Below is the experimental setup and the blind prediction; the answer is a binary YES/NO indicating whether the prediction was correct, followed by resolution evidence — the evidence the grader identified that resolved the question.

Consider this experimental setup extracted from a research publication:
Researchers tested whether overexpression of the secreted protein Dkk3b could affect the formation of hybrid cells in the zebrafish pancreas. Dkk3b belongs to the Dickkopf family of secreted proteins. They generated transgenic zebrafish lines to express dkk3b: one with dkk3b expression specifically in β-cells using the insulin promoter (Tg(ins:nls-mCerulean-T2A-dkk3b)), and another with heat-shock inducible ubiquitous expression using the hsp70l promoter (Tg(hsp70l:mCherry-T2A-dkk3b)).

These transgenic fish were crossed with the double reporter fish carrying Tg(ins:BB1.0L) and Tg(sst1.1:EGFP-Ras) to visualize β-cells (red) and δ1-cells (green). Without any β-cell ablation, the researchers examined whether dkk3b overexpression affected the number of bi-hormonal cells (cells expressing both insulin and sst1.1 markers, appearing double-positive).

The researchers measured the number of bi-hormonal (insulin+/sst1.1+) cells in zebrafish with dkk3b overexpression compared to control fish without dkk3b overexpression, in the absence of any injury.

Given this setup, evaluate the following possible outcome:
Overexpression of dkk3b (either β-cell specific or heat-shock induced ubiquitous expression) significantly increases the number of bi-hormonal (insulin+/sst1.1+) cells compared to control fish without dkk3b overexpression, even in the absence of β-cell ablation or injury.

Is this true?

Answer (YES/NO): YES